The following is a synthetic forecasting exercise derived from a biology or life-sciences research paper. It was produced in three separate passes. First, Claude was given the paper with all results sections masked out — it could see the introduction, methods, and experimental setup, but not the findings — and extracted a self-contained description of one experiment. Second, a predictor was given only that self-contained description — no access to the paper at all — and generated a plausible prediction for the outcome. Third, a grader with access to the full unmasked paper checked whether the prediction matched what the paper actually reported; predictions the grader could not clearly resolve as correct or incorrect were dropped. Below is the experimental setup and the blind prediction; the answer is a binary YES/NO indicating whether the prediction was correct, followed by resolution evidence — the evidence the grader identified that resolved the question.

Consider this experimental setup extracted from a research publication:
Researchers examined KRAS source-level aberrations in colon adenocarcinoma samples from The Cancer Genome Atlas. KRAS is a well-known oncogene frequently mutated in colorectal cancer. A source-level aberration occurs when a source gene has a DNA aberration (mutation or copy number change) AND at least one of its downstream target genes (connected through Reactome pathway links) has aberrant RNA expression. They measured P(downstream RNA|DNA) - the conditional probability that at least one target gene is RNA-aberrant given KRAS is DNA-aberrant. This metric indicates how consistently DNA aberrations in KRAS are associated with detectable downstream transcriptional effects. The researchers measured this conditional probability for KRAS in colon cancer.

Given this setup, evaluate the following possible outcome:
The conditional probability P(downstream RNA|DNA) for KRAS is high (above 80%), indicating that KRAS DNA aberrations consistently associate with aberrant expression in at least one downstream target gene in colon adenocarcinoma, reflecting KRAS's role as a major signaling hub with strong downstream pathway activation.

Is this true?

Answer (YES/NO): YES